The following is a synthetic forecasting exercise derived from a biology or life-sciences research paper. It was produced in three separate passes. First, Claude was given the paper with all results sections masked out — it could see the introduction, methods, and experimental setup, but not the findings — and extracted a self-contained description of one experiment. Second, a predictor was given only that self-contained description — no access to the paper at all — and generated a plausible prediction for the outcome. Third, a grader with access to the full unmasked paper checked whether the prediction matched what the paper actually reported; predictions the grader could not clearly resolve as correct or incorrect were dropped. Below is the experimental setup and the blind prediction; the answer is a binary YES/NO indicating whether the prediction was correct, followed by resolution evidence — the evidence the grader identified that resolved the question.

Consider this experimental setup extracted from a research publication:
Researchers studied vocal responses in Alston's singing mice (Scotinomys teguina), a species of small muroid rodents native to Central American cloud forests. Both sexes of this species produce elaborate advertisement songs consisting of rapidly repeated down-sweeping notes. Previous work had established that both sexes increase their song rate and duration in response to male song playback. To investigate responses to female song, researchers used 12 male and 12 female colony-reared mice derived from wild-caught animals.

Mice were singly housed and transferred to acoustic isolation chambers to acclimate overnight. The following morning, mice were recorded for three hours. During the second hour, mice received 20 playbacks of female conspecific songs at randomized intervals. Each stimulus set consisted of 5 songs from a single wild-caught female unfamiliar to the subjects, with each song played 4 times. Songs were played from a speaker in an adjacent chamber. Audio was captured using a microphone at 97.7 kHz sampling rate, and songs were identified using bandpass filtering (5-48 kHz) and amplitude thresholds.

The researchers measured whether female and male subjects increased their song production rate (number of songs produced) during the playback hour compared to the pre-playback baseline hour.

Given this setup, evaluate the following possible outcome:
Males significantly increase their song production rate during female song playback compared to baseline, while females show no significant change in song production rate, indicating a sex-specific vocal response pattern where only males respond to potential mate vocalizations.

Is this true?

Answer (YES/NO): NO